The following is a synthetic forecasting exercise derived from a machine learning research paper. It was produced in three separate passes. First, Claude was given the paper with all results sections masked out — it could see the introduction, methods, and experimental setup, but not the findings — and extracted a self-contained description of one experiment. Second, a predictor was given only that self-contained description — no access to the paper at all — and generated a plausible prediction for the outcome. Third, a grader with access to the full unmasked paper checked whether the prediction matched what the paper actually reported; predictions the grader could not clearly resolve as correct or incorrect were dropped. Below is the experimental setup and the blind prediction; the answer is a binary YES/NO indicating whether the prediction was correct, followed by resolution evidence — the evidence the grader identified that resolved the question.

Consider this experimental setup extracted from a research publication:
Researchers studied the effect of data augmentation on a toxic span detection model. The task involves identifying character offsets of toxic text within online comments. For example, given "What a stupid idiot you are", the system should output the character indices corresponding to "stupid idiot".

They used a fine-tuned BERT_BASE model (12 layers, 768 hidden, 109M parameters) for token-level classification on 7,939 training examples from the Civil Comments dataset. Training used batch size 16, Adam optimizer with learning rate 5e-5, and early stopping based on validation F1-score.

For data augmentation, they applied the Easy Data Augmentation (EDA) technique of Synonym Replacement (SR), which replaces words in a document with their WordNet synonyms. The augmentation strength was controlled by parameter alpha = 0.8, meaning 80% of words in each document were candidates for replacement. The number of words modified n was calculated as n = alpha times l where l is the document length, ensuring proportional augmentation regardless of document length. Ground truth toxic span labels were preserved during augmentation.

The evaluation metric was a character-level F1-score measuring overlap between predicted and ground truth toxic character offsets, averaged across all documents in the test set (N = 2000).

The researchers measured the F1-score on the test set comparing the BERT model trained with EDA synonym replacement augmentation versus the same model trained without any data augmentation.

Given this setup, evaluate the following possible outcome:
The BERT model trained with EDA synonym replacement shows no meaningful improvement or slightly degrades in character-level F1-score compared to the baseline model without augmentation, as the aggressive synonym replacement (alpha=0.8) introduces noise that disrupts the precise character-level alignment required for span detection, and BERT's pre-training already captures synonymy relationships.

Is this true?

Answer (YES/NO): YES